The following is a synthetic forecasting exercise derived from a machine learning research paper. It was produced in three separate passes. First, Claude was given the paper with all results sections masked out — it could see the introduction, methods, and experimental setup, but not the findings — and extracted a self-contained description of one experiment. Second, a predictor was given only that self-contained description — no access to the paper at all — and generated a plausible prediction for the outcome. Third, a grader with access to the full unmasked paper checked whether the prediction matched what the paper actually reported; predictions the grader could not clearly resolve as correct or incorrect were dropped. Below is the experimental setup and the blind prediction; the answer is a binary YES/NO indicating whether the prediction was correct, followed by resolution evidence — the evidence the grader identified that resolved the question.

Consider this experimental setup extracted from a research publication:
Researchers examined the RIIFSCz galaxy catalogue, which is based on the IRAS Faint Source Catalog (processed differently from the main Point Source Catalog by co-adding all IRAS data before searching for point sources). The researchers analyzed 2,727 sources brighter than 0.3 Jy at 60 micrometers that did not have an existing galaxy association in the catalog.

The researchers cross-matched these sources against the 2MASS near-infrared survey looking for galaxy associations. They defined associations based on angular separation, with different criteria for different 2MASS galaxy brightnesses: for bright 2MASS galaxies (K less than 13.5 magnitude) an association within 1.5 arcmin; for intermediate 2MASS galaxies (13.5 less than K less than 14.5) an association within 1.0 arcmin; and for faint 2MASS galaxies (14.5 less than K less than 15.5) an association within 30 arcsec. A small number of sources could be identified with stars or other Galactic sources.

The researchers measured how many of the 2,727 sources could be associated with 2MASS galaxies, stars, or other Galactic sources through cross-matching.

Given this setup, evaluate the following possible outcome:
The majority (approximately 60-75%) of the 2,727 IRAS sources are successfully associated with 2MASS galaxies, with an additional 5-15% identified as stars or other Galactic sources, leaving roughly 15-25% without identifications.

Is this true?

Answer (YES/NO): NO